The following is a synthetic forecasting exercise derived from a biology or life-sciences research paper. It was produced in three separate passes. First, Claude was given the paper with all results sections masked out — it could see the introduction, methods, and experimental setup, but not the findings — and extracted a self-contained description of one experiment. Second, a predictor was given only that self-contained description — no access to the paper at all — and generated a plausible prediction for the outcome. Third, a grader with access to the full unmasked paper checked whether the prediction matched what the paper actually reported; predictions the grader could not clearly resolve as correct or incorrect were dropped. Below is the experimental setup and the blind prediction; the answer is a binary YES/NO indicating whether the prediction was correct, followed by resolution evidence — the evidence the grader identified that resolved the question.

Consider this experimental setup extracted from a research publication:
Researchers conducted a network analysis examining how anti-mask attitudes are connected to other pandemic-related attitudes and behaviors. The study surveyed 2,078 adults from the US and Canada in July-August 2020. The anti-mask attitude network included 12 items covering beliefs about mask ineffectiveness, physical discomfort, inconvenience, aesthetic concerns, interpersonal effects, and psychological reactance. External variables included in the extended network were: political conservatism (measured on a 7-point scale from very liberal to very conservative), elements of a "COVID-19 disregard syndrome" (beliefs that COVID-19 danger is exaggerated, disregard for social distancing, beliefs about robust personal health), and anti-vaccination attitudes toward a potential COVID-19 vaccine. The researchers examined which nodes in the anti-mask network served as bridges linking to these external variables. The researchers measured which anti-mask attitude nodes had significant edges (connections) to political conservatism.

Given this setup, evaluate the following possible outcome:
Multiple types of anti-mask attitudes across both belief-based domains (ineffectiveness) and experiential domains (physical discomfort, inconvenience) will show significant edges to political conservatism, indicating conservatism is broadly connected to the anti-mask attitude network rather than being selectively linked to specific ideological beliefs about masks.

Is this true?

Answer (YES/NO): NO